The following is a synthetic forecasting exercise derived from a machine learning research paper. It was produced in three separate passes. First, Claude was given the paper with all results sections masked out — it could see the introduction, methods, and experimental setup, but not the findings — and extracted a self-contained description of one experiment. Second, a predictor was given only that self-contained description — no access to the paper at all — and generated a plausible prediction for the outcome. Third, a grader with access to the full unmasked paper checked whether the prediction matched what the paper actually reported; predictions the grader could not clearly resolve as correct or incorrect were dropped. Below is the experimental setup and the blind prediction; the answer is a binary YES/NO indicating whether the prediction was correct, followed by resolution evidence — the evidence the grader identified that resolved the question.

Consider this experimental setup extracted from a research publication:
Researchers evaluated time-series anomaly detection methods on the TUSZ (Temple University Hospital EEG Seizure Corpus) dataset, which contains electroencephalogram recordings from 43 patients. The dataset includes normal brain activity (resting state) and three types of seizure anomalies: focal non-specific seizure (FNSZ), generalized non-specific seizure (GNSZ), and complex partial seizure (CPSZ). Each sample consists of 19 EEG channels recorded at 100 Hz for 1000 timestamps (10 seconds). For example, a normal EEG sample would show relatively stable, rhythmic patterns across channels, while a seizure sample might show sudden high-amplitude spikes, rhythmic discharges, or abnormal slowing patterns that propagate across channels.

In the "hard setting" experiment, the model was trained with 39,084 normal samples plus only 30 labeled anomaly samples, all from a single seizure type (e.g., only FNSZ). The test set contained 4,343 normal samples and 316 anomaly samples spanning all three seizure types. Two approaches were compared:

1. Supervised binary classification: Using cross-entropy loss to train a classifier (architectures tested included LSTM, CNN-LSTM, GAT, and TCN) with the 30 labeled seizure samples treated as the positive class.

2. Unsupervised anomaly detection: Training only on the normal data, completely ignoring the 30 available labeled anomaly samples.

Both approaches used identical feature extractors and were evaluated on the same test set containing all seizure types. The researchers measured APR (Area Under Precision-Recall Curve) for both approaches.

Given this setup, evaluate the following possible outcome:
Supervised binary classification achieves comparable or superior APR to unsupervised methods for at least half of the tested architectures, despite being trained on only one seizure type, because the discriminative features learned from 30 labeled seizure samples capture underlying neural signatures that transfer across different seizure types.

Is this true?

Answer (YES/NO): YES